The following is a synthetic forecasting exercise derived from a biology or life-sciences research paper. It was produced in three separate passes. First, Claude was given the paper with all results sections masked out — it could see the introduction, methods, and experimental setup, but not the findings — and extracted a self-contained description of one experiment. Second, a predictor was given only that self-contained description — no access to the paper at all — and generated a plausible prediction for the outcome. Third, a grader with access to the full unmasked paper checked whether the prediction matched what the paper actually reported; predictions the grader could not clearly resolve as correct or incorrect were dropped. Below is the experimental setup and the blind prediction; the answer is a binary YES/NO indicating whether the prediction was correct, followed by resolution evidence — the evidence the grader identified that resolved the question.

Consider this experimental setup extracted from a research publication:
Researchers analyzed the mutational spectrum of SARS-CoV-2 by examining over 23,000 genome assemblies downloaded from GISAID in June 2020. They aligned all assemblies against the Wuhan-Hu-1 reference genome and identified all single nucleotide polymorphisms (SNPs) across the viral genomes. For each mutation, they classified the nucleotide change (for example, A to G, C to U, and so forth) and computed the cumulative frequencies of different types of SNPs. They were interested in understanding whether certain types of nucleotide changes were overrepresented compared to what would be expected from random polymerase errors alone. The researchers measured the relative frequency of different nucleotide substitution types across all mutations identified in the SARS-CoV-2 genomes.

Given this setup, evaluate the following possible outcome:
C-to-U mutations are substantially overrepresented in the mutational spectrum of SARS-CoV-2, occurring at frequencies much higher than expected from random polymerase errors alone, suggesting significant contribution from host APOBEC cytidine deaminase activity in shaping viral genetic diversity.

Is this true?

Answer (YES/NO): YES